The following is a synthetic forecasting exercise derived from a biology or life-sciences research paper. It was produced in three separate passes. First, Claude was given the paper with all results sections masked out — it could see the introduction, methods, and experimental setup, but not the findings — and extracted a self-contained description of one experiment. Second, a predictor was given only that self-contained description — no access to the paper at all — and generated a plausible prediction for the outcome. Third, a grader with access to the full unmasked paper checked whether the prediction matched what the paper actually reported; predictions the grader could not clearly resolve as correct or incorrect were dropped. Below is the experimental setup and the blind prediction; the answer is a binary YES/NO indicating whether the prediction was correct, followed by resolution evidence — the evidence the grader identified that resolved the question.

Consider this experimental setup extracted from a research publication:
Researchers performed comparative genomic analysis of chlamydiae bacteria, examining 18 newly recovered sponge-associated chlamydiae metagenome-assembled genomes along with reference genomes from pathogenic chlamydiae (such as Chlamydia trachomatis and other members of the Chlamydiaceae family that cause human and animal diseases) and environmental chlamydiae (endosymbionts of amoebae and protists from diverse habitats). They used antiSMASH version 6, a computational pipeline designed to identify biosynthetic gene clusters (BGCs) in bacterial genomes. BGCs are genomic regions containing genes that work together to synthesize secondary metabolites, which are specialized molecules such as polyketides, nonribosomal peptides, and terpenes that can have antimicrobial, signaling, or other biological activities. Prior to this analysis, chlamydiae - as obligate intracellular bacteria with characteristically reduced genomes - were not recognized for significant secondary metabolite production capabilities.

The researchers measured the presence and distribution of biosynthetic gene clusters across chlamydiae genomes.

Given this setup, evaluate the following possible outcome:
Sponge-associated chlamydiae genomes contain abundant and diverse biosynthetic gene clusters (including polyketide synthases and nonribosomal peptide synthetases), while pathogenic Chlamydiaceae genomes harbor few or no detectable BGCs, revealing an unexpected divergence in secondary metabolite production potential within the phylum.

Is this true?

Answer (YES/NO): NO